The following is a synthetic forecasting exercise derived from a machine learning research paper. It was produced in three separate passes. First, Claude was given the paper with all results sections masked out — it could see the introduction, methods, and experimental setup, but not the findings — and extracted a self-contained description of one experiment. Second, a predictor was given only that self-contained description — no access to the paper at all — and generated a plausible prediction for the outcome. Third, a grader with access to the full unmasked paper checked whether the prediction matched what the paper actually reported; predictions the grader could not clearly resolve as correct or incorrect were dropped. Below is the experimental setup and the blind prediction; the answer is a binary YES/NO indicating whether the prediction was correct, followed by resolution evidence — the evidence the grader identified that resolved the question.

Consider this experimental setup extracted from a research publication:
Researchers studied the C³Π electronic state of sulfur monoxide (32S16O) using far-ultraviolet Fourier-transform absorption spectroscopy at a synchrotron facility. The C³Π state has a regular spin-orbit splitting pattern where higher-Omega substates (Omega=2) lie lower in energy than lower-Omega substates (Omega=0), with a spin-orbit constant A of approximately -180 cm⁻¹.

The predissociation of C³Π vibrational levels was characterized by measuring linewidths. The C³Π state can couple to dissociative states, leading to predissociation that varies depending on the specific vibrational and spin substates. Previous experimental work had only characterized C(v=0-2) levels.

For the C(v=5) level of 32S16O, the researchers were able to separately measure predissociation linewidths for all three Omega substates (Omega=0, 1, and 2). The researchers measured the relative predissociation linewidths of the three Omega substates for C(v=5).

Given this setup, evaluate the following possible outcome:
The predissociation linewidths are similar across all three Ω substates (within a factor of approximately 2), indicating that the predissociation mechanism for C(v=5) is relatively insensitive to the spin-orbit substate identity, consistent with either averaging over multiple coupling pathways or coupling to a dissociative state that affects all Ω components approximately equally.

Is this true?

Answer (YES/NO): NO